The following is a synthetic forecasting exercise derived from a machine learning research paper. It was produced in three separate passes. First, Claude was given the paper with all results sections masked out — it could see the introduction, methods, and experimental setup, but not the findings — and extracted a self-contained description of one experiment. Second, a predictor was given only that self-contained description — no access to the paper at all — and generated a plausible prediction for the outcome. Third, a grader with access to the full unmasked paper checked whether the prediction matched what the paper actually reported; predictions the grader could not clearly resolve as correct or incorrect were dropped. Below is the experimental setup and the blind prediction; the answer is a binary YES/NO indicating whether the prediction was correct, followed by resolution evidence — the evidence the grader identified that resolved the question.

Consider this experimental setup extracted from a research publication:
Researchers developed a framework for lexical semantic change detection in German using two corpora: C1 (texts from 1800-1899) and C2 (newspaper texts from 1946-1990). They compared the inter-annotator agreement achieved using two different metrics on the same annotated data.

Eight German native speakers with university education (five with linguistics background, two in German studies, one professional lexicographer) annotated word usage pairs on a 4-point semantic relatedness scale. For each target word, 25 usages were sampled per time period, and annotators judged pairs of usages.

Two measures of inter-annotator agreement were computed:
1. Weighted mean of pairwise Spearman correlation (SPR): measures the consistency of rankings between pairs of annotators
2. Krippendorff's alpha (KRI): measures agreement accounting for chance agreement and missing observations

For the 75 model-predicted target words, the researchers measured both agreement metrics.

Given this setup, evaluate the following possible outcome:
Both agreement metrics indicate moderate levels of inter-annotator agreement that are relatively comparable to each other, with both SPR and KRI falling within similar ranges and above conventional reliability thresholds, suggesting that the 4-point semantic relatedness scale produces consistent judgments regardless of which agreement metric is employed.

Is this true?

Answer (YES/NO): YES